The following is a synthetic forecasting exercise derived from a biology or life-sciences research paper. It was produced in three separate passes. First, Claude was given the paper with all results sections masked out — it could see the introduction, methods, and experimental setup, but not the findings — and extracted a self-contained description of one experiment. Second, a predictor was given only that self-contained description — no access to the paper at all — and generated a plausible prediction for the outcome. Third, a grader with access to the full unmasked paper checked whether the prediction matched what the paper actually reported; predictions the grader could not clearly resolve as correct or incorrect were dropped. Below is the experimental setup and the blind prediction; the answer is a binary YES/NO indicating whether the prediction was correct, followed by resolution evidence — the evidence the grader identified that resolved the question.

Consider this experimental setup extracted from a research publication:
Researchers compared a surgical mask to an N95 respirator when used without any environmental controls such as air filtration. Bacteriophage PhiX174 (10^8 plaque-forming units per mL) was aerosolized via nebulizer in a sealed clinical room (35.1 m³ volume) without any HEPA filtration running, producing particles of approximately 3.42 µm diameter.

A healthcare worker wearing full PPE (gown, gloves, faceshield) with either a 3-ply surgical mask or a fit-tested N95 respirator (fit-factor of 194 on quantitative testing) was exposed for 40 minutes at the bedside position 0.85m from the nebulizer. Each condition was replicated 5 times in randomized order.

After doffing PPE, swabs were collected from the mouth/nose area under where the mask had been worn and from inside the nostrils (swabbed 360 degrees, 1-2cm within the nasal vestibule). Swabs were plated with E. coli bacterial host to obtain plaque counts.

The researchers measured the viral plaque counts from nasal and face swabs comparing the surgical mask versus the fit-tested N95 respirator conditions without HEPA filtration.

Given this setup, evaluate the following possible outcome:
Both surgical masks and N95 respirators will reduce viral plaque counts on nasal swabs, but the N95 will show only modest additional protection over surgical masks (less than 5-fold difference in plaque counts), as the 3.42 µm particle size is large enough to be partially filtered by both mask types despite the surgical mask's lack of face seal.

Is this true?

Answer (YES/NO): NO